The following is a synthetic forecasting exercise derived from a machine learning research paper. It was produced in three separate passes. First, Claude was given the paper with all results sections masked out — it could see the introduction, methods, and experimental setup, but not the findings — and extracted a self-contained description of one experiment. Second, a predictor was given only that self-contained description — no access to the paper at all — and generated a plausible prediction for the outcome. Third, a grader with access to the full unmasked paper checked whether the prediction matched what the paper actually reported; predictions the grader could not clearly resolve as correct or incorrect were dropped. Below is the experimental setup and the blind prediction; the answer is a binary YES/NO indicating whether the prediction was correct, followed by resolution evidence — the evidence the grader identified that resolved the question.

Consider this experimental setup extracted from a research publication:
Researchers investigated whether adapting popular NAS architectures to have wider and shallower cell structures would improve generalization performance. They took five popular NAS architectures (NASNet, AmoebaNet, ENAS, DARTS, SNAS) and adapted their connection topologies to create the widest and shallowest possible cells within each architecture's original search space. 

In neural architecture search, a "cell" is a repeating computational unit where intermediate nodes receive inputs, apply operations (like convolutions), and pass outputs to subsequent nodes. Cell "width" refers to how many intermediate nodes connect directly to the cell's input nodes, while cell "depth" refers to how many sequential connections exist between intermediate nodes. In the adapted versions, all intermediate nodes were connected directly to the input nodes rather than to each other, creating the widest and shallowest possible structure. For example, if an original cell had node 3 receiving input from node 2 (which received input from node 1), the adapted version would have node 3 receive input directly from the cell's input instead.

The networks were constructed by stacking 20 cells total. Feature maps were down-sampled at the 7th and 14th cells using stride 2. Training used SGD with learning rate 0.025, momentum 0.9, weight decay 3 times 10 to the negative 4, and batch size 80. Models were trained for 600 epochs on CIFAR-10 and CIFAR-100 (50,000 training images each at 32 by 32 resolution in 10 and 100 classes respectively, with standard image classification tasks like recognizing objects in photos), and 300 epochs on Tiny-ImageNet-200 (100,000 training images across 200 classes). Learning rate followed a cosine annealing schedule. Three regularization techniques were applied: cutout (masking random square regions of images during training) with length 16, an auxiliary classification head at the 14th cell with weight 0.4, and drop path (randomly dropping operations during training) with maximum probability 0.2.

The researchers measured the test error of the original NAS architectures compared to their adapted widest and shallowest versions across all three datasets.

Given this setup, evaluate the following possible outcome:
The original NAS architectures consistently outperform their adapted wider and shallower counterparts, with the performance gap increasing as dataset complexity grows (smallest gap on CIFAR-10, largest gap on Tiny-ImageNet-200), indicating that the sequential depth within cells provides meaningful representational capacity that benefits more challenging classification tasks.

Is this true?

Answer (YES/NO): NO